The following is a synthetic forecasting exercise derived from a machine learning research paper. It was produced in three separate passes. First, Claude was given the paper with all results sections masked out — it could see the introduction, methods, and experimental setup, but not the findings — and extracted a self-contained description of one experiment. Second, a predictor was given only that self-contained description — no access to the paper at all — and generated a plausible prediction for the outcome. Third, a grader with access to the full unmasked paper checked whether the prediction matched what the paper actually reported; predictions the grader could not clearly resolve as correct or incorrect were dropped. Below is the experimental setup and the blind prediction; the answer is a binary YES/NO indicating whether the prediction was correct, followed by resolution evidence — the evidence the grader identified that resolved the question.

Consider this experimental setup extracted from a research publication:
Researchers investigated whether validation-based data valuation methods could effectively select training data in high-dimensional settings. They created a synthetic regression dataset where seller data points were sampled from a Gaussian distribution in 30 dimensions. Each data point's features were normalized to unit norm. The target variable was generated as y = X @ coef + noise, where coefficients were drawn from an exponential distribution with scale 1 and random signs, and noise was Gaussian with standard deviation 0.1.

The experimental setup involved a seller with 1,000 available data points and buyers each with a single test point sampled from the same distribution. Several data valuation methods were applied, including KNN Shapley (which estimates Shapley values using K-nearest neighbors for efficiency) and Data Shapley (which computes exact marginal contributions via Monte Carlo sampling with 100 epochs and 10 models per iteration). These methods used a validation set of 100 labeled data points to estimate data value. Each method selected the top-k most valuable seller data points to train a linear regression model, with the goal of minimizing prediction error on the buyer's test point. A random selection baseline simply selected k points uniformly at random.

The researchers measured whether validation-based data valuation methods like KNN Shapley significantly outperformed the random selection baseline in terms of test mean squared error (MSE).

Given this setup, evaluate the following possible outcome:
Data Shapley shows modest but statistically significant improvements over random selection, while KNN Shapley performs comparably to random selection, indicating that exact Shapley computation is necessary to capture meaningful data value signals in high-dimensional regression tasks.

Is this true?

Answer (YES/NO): NO